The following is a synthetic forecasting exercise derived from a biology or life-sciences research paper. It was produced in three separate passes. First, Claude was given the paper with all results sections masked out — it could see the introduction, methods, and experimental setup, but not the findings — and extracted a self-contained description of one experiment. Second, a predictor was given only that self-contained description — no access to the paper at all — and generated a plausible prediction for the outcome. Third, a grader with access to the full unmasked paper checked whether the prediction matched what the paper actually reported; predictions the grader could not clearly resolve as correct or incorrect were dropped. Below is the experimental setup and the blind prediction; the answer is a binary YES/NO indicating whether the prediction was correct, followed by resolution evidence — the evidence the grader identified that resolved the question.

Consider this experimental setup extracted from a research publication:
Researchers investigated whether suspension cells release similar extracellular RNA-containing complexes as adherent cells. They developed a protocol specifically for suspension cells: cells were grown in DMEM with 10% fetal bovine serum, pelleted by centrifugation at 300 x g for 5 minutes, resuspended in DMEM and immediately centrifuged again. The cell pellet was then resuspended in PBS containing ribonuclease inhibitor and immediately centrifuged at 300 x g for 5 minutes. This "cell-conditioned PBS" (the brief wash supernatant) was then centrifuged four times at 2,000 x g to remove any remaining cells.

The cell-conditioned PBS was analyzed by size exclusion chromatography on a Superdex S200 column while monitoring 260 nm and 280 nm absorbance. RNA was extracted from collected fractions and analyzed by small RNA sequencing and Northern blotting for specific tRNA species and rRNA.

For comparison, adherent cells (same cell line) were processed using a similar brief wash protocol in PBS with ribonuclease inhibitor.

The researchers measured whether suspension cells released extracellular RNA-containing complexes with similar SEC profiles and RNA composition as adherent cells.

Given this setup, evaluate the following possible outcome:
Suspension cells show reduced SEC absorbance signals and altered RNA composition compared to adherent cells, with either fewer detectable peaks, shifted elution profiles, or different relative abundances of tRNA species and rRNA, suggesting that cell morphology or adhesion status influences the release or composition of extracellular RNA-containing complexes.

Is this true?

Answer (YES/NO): NO